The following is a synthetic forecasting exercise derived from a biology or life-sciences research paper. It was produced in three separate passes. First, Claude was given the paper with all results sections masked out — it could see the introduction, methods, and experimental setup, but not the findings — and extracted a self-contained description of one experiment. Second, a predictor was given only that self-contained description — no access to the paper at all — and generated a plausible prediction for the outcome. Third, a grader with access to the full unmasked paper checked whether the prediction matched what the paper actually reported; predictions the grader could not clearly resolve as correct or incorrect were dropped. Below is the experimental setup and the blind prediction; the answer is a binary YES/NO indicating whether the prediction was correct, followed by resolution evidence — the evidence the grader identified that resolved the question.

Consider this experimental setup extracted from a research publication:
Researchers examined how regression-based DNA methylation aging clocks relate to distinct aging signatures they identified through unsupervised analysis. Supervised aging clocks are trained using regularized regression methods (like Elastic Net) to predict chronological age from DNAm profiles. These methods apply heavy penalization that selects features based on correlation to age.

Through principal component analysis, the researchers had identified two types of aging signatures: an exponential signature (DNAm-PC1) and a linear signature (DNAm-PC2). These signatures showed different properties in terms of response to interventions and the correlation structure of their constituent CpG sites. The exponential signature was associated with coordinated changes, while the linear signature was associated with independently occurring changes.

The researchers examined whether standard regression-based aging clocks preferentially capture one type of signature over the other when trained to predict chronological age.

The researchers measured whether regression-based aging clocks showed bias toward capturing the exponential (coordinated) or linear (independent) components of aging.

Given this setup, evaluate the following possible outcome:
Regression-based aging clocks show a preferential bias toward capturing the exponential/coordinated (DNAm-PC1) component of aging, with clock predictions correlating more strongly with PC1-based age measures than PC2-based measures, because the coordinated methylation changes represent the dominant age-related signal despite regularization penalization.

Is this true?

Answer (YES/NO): YES